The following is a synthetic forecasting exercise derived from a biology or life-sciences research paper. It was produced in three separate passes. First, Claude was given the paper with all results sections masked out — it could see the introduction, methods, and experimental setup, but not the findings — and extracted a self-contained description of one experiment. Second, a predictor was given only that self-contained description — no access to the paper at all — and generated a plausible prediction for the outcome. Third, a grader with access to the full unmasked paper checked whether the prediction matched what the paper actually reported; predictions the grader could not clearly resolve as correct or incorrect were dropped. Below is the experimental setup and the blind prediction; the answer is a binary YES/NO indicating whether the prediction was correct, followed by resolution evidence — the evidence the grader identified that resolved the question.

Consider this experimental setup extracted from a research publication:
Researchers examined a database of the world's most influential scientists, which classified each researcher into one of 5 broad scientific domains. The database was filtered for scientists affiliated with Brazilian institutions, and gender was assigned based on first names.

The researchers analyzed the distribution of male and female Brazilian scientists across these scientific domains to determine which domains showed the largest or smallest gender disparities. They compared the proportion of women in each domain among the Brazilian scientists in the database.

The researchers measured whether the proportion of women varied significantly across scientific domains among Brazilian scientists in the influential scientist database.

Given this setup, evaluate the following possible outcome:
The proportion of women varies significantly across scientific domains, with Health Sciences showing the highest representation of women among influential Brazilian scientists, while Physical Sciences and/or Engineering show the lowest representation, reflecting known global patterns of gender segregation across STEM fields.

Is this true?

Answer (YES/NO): NO